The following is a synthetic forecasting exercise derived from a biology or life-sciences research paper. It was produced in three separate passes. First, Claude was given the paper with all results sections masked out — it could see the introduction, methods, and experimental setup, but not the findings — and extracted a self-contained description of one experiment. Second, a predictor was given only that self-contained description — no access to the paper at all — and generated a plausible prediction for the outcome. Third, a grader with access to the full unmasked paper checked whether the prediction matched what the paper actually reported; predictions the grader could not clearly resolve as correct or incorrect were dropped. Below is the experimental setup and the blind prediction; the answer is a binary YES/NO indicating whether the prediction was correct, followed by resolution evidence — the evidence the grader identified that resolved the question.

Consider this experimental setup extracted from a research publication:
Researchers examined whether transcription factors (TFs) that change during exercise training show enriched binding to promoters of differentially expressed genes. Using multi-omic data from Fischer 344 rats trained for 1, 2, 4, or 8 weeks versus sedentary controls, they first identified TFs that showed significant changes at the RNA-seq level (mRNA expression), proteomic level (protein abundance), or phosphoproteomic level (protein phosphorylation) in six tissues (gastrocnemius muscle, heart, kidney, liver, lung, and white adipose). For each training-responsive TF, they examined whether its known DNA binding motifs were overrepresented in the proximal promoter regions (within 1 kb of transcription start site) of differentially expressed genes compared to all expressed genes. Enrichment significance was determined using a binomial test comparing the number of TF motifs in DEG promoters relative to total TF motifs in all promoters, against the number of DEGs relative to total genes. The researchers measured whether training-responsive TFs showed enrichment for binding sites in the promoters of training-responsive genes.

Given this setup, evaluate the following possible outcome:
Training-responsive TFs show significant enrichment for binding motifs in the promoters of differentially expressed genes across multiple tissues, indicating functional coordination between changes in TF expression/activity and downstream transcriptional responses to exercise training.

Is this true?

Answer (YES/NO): YES